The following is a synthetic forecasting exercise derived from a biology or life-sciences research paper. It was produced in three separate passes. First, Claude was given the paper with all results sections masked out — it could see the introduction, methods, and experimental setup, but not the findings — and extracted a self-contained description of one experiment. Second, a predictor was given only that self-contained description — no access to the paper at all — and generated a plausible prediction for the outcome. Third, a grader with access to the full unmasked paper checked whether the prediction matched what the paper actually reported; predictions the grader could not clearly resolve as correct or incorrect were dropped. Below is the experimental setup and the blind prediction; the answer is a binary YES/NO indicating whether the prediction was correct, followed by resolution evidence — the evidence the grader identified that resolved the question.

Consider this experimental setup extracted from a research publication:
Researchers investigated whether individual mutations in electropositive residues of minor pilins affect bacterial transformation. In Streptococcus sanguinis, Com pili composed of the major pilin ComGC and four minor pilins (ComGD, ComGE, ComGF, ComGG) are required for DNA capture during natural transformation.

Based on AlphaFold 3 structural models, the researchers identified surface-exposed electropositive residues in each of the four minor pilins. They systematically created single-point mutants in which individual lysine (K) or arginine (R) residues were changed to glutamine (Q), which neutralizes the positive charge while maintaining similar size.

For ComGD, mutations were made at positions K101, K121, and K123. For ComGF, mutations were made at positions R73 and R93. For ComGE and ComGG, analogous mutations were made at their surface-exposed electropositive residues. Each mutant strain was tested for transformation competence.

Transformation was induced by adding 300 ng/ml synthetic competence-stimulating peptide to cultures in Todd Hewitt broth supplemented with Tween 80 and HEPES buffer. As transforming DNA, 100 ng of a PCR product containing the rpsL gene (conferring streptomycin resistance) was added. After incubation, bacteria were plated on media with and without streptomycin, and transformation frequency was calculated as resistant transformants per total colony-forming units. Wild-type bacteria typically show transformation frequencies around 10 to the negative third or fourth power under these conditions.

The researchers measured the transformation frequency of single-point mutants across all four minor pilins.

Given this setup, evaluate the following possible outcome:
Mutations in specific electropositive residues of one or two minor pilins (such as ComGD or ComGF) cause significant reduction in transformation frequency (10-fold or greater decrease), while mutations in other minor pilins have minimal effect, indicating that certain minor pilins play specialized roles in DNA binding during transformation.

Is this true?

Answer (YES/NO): YES